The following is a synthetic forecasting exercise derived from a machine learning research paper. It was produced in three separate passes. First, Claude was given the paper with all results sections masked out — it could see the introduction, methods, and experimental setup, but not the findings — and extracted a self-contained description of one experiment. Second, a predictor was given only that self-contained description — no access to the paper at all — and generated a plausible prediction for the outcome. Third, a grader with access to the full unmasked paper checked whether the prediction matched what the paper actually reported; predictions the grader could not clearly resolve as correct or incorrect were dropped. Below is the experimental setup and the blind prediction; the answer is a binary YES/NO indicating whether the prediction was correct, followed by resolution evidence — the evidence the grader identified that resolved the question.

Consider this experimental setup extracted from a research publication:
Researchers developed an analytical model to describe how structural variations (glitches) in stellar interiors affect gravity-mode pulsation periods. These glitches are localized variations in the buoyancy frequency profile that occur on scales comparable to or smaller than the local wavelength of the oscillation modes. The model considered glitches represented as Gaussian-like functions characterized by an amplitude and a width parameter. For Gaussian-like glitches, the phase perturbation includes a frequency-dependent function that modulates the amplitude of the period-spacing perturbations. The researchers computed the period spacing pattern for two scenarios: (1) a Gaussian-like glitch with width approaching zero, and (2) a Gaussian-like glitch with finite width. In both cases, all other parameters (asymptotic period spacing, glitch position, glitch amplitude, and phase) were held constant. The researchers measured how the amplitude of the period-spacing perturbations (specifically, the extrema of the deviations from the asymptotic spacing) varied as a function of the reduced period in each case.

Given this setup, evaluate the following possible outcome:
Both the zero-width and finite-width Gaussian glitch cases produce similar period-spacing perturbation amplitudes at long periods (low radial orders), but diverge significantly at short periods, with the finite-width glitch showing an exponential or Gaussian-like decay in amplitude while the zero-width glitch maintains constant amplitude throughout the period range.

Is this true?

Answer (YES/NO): NO